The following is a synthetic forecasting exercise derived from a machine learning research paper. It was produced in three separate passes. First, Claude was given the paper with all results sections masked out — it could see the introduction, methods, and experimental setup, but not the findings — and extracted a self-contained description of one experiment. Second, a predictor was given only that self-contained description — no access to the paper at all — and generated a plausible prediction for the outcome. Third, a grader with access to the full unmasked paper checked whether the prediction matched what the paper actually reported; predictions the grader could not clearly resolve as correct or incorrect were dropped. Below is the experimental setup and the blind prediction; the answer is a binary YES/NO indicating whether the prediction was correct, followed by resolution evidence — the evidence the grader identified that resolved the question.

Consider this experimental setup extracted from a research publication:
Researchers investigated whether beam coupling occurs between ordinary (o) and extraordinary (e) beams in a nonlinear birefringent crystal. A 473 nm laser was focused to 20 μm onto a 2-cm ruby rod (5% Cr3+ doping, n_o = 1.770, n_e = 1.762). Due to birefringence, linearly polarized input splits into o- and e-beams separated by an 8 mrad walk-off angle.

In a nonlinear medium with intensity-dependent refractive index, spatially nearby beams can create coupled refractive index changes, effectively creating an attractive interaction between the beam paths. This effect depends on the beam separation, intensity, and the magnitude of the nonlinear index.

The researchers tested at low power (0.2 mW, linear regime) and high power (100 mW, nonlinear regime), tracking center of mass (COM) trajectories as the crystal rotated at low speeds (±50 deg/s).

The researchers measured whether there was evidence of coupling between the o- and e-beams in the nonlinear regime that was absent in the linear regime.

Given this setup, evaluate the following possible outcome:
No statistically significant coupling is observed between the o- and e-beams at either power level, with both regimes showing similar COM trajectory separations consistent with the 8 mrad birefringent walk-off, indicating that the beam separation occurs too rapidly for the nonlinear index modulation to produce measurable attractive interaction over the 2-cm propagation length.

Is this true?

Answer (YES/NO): NO